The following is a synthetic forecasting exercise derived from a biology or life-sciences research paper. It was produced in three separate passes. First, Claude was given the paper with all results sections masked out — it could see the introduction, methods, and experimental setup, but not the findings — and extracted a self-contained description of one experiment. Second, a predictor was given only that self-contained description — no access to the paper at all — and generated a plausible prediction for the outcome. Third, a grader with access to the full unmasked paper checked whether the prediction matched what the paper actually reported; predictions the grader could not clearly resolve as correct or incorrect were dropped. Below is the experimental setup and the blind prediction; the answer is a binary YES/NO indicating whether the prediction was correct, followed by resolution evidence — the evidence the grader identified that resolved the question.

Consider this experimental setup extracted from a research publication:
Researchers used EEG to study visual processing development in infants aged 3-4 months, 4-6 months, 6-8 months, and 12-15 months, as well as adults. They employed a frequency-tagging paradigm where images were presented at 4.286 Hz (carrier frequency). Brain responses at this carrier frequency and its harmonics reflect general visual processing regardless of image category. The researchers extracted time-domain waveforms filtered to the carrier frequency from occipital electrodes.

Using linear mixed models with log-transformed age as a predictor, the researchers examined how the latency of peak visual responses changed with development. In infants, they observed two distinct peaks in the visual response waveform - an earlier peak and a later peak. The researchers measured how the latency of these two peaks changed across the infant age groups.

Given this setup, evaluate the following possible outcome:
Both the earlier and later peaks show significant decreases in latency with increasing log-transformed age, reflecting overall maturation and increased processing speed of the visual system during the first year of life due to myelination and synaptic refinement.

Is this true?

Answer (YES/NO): YES